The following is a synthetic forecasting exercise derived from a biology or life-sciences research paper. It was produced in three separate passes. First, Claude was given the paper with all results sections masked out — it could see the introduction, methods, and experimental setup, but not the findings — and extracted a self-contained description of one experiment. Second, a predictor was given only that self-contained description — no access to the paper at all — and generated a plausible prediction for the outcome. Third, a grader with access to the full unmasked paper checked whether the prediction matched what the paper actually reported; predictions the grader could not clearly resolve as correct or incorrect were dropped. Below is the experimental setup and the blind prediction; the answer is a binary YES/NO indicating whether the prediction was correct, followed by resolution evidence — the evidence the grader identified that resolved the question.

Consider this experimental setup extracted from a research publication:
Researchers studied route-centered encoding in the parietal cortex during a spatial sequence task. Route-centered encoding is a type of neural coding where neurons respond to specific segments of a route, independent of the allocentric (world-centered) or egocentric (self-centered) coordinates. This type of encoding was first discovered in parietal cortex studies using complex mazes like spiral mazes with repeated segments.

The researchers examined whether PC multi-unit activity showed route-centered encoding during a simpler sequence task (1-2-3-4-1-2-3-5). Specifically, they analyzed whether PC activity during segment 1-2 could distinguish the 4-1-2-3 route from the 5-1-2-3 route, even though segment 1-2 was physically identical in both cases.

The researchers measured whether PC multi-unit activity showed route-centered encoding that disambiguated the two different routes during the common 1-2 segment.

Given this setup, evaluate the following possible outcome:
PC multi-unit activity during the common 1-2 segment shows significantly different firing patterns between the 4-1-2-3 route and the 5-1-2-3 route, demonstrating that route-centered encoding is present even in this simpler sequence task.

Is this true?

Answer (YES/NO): YES